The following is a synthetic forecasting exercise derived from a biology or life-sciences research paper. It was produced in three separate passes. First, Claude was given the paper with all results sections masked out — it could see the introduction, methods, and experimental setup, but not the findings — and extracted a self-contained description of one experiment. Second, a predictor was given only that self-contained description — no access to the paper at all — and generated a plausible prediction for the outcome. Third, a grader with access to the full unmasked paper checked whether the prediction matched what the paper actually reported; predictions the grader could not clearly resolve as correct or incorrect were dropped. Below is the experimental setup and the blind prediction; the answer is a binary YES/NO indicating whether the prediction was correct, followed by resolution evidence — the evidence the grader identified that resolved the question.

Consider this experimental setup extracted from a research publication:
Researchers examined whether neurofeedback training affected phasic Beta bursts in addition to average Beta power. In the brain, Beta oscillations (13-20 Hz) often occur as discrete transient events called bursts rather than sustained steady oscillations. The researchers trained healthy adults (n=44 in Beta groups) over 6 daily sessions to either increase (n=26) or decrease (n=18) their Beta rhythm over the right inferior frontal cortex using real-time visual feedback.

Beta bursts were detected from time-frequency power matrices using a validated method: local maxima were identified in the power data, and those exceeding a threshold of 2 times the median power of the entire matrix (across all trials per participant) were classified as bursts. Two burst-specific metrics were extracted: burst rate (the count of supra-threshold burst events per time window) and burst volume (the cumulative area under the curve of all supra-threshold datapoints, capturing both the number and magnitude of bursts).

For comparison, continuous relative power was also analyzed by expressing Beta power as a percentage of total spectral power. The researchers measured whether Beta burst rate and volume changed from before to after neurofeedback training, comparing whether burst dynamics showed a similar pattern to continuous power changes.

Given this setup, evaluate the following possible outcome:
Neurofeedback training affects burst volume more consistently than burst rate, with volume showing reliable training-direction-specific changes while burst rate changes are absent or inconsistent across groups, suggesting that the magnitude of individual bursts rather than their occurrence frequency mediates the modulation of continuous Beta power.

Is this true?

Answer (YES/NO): NO